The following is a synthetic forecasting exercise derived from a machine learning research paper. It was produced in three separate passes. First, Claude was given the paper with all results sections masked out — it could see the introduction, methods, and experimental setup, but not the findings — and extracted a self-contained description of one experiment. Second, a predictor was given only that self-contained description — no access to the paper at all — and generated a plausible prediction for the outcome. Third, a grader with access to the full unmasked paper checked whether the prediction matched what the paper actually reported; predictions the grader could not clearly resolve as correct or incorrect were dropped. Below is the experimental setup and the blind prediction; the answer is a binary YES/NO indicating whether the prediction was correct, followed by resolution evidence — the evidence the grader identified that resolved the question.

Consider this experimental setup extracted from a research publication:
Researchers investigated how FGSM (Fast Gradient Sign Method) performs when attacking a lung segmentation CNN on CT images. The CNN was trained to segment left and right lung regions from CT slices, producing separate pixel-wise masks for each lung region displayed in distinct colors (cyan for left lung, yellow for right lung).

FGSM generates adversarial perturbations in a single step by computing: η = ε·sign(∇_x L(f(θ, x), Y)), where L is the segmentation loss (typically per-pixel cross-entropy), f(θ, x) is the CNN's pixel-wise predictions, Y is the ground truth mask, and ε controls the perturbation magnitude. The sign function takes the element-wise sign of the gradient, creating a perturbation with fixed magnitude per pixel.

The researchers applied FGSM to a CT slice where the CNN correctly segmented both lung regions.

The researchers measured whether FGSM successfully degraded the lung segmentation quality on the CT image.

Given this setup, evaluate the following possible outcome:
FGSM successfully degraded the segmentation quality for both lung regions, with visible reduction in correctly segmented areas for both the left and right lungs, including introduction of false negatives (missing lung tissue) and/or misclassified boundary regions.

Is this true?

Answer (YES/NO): NO